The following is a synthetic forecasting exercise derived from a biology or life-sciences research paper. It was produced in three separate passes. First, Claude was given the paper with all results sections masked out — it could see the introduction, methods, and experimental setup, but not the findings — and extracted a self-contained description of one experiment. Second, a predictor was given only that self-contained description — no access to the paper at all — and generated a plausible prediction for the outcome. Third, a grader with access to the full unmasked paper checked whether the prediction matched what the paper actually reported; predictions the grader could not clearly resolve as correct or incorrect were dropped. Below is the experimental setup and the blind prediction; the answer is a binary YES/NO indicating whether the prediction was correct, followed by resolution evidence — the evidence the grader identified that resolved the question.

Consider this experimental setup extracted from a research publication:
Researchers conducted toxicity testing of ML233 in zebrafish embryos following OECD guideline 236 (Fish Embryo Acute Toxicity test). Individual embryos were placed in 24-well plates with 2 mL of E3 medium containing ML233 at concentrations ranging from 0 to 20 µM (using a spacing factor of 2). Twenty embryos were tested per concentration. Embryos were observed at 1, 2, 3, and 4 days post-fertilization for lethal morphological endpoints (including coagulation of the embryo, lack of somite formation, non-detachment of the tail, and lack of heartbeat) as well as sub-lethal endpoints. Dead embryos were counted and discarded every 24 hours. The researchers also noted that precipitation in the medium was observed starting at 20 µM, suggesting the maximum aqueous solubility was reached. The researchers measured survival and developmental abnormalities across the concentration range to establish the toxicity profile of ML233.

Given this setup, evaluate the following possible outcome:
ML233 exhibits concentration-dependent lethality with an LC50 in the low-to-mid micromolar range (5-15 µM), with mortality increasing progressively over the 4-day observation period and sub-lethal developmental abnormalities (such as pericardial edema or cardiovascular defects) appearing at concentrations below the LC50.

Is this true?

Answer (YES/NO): NO